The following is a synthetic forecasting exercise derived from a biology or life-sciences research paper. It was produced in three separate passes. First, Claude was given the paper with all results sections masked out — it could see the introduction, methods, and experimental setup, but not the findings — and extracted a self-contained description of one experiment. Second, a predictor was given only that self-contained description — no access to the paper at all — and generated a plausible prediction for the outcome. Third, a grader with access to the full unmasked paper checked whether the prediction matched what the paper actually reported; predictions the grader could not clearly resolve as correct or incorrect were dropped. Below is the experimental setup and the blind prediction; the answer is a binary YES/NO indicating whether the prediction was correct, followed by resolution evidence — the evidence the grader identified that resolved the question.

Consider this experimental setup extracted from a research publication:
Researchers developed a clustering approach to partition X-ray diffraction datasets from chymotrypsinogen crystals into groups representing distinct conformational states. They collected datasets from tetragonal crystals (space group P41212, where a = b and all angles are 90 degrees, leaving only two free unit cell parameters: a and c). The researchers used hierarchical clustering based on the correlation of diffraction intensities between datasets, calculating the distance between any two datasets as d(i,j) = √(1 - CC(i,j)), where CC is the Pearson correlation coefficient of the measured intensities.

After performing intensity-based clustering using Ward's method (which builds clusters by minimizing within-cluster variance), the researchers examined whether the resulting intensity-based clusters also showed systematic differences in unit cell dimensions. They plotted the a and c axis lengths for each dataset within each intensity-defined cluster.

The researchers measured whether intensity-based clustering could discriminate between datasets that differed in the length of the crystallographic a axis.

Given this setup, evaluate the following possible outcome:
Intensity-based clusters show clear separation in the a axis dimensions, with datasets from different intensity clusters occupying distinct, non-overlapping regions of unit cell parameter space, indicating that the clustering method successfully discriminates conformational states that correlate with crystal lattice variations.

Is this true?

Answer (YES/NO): YES